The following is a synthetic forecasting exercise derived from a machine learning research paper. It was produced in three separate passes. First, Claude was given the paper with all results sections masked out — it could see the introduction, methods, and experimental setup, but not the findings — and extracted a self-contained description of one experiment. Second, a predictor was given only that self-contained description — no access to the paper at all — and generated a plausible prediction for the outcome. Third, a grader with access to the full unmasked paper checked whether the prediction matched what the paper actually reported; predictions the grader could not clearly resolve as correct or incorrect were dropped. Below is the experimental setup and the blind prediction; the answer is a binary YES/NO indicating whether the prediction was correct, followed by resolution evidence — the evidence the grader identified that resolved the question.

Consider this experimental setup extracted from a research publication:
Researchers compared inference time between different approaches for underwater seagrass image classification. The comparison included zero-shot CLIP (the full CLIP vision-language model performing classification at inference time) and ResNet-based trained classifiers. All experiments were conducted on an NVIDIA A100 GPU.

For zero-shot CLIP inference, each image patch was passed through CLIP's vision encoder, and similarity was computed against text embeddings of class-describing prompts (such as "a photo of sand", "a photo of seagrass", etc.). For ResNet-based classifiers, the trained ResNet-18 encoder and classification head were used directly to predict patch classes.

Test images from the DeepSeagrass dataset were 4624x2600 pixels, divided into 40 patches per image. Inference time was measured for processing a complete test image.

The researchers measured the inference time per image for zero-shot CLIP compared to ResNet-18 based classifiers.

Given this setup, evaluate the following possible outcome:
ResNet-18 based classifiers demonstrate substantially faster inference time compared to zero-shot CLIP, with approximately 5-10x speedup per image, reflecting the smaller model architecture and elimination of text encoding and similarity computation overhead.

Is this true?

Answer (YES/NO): NO